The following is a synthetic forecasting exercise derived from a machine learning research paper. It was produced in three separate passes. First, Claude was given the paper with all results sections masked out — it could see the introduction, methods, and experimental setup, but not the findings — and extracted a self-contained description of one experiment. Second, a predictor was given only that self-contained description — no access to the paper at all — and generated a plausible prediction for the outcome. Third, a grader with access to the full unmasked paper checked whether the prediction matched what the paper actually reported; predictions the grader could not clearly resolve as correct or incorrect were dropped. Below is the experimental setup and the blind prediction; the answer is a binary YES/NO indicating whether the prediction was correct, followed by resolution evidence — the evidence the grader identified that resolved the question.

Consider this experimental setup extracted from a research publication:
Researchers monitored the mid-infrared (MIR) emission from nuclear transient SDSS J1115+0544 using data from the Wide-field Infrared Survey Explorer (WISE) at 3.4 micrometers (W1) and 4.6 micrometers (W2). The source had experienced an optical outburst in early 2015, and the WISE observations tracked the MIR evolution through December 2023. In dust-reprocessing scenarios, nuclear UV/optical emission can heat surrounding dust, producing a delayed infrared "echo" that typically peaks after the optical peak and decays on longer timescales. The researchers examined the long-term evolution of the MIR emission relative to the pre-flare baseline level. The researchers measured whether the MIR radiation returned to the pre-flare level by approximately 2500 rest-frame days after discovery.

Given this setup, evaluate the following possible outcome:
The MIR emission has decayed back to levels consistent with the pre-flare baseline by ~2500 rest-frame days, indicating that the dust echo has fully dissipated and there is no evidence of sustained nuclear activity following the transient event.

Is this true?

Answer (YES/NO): YES